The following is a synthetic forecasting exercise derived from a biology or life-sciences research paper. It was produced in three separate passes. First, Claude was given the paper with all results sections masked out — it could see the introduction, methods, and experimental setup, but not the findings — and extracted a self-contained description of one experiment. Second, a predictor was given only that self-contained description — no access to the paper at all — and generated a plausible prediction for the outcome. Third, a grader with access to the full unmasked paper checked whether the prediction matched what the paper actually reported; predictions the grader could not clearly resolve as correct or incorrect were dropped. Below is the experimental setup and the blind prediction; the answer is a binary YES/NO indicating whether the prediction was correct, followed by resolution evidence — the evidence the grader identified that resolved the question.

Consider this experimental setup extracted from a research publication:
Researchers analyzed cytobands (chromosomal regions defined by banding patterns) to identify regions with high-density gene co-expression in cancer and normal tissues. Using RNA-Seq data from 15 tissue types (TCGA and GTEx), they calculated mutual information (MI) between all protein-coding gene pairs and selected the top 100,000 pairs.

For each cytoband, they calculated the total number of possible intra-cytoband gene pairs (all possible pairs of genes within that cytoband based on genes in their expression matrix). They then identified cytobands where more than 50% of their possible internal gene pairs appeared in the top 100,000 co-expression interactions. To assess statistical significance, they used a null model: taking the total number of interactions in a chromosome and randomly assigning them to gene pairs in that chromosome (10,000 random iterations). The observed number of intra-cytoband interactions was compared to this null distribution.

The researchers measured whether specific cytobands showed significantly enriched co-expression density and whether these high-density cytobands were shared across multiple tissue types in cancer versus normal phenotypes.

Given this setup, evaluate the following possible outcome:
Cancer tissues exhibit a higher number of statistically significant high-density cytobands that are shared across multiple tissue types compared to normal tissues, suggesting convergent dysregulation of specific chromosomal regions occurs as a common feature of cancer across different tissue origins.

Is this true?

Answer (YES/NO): YES